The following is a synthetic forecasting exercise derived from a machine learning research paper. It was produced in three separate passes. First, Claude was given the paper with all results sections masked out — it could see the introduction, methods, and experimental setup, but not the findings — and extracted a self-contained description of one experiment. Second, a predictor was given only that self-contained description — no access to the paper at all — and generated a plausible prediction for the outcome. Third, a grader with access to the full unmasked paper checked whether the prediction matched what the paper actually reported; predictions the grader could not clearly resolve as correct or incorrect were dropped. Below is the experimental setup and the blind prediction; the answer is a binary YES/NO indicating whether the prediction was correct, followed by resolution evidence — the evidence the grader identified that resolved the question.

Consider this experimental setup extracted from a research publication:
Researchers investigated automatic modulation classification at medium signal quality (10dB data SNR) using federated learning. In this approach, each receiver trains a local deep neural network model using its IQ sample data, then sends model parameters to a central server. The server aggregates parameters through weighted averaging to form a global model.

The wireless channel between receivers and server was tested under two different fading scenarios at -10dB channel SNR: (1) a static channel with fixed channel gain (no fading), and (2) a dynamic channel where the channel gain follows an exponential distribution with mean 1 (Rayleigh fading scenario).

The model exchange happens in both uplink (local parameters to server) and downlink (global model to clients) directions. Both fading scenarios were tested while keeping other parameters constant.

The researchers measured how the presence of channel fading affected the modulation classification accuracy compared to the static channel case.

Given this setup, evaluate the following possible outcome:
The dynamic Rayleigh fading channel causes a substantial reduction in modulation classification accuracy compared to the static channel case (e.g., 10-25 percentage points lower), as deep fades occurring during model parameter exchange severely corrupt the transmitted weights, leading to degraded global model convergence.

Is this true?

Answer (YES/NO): NO